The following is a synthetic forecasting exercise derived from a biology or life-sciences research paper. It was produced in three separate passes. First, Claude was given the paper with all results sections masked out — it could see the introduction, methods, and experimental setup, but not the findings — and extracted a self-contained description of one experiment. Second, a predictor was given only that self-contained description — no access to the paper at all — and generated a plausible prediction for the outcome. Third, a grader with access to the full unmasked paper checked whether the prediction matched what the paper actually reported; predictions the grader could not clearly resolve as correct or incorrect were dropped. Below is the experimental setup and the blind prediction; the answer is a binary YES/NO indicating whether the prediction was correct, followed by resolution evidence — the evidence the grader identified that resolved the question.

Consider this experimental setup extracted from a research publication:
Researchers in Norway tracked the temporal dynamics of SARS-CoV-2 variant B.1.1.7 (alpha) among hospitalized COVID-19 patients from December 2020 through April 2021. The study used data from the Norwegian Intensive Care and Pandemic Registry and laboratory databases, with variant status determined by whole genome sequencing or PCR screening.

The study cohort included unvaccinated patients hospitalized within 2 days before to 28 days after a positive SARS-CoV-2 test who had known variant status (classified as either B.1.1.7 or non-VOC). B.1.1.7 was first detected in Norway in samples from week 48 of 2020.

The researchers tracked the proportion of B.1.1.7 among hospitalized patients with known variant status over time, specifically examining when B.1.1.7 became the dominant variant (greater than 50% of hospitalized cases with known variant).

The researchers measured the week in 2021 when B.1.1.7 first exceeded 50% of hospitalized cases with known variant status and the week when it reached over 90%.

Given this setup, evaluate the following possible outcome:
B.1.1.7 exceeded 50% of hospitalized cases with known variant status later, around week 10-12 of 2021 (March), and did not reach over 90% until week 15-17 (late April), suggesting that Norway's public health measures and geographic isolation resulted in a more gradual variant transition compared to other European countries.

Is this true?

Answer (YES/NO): NO